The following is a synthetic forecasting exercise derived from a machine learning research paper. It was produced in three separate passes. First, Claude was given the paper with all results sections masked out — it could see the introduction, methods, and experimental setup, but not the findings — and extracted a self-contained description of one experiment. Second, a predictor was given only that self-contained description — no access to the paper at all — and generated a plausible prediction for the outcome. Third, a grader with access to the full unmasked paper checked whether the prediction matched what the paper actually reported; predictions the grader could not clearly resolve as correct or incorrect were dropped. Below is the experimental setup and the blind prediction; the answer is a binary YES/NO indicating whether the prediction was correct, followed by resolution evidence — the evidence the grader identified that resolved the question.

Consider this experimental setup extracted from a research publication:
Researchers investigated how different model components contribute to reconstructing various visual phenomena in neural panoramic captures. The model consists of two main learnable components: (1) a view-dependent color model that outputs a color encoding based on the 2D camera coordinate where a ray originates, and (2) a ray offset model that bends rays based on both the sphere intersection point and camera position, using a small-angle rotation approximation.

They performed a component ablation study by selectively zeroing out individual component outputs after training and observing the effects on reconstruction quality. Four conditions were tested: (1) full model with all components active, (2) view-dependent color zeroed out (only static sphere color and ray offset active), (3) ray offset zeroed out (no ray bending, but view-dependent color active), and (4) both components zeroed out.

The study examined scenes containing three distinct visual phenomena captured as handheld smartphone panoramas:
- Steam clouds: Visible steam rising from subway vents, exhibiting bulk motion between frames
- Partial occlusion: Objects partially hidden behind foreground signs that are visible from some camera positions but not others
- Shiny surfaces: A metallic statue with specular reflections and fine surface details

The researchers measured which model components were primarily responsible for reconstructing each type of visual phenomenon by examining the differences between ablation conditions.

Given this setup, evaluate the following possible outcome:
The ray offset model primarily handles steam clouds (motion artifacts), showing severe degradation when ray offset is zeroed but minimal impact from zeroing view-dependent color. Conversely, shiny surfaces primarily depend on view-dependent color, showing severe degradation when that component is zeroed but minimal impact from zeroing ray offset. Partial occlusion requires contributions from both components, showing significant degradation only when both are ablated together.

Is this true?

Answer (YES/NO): NO